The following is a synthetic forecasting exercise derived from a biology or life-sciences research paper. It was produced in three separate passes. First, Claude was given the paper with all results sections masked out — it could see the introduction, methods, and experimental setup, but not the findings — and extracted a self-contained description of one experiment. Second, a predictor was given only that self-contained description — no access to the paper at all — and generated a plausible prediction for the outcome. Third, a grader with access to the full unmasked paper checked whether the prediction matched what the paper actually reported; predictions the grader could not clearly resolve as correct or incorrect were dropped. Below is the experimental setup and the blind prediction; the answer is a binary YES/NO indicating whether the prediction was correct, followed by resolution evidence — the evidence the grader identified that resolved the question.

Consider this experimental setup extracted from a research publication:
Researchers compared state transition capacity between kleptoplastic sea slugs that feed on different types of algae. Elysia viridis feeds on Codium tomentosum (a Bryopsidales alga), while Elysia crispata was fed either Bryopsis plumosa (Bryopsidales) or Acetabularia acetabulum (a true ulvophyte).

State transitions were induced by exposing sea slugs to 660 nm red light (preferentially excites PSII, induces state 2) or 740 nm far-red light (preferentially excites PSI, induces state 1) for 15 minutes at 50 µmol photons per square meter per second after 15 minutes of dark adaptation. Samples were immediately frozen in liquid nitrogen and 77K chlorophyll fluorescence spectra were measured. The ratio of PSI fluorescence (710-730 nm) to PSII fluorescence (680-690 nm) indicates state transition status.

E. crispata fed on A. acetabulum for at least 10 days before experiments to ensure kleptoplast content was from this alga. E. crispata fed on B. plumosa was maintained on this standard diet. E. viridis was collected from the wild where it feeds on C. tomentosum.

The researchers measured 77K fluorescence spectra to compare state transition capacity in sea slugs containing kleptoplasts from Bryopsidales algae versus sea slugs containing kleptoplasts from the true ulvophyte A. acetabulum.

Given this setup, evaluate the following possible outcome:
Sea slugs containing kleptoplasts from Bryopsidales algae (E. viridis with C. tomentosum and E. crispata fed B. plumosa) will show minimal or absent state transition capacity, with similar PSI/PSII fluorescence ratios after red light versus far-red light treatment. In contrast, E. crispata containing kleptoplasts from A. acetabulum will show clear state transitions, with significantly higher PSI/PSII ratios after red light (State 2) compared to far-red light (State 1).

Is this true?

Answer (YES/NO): NO